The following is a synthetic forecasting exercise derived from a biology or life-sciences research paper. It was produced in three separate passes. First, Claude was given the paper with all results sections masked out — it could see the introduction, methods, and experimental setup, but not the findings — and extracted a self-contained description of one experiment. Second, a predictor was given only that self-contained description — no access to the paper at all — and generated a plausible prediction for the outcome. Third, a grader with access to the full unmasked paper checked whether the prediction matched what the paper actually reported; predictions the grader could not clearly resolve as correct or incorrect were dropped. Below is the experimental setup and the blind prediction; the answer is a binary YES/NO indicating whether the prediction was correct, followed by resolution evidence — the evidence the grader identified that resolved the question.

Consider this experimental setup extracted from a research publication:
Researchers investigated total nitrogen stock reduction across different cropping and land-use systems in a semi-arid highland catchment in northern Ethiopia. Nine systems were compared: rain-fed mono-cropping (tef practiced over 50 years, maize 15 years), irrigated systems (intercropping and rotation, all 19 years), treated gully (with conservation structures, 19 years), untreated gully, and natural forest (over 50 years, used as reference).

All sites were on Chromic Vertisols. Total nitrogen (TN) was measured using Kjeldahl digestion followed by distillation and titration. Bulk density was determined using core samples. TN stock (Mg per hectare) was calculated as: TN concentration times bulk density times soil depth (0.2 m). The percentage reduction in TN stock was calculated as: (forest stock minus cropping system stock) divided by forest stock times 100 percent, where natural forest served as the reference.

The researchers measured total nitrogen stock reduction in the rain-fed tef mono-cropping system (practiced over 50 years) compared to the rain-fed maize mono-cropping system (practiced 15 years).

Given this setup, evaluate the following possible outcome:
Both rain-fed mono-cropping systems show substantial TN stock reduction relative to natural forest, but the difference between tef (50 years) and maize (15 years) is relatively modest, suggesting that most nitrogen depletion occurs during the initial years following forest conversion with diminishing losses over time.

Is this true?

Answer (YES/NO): NO